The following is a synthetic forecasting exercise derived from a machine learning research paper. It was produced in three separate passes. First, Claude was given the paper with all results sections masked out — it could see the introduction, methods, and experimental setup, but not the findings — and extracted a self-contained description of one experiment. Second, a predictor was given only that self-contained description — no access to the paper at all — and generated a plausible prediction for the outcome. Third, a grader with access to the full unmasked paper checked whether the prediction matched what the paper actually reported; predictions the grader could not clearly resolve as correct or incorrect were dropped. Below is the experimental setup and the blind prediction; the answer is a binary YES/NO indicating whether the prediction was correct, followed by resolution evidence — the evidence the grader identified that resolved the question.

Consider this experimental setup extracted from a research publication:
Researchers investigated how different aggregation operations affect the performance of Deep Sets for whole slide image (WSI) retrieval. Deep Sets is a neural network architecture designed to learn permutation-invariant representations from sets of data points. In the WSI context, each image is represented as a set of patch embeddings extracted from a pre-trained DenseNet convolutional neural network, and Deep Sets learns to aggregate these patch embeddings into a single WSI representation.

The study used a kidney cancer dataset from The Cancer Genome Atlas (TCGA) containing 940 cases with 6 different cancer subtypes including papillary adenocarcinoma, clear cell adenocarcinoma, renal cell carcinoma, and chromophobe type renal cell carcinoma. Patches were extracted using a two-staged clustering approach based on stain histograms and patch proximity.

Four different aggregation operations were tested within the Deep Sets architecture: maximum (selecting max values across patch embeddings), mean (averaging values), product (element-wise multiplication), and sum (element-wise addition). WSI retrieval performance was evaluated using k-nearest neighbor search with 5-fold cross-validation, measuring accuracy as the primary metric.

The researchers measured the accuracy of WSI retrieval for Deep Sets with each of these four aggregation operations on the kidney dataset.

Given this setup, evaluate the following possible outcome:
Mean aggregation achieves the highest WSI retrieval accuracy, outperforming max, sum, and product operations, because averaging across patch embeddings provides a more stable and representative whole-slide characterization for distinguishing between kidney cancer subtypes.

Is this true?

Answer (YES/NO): NO